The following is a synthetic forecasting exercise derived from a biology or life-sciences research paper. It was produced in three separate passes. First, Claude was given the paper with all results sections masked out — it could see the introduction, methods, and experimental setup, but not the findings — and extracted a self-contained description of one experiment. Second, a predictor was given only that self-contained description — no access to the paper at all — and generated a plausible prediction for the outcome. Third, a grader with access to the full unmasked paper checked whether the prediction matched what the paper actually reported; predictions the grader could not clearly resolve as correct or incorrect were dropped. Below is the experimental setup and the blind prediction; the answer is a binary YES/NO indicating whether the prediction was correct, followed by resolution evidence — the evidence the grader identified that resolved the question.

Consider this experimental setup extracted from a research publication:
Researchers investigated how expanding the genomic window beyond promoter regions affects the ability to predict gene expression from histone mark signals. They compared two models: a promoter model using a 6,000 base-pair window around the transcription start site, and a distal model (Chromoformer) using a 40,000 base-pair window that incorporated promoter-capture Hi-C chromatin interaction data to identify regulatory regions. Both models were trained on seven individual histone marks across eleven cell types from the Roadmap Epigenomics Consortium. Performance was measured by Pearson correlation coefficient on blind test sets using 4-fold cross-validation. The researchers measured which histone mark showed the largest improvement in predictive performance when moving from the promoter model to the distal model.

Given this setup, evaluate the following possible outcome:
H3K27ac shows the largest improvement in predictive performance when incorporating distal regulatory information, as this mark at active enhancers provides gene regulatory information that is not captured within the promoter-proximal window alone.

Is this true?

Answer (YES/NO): NO